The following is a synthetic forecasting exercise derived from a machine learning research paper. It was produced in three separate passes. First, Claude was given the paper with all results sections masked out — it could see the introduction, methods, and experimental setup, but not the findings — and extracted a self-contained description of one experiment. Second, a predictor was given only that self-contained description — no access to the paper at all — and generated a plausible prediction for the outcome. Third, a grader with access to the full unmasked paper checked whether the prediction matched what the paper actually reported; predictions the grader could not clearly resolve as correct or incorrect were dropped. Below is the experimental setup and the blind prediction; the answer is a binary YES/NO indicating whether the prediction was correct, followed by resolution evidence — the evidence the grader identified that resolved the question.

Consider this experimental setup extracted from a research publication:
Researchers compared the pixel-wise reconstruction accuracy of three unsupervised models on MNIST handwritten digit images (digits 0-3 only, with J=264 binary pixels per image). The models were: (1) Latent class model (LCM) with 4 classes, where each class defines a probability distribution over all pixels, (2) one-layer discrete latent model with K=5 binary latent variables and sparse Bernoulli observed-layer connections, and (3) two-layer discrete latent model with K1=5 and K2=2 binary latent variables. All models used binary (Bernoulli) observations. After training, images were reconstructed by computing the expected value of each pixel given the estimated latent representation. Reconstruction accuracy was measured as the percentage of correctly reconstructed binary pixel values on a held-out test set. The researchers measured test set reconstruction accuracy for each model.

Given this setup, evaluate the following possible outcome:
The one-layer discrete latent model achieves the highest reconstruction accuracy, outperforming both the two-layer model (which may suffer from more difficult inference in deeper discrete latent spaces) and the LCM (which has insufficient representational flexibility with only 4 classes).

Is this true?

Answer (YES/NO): NO